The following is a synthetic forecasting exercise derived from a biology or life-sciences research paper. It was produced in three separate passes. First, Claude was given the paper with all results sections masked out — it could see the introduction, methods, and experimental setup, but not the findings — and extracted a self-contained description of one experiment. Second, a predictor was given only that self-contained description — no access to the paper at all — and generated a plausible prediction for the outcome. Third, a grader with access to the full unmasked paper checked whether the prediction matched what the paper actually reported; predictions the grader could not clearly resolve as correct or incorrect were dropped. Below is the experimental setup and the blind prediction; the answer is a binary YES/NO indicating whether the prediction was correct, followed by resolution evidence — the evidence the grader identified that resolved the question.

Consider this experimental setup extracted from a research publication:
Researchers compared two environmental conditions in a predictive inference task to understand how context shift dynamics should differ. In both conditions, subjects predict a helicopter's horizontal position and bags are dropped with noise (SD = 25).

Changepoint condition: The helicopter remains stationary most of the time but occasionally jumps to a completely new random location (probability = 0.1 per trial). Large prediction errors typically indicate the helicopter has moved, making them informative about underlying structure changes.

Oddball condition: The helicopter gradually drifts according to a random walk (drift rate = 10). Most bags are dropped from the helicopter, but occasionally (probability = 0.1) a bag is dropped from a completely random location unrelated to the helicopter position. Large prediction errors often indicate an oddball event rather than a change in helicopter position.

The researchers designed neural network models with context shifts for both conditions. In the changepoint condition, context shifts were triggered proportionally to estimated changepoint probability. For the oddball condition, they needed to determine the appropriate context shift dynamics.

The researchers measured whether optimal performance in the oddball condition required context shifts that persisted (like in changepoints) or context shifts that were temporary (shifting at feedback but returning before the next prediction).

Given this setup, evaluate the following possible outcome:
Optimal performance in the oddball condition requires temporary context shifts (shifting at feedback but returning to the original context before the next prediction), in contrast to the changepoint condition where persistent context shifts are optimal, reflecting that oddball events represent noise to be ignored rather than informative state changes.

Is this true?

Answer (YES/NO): YES